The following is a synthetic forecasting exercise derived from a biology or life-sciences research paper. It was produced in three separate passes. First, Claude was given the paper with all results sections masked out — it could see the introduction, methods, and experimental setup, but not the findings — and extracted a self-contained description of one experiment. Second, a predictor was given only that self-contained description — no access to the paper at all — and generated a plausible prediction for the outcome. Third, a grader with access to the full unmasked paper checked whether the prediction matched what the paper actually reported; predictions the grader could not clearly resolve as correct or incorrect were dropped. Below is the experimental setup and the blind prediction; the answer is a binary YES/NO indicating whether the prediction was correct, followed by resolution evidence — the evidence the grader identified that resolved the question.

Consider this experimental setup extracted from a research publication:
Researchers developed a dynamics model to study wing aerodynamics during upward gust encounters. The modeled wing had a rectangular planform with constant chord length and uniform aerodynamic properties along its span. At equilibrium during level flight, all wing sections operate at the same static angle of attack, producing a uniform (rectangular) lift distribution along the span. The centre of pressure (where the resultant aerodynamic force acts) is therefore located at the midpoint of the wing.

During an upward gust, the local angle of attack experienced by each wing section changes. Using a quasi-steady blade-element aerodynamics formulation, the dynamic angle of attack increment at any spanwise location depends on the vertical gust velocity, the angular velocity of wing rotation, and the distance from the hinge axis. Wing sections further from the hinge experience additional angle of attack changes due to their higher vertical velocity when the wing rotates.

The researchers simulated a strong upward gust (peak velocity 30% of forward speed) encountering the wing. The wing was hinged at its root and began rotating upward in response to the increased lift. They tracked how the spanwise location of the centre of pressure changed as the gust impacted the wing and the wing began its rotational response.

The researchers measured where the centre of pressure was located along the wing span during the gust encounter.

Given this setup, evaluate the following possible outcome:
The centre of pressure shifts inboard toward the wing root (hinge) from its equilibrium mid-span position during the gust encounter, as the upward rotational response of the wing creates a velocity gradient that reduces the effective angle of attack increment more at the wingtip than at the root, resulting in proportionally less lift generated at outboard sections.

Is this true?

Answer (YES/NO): YES